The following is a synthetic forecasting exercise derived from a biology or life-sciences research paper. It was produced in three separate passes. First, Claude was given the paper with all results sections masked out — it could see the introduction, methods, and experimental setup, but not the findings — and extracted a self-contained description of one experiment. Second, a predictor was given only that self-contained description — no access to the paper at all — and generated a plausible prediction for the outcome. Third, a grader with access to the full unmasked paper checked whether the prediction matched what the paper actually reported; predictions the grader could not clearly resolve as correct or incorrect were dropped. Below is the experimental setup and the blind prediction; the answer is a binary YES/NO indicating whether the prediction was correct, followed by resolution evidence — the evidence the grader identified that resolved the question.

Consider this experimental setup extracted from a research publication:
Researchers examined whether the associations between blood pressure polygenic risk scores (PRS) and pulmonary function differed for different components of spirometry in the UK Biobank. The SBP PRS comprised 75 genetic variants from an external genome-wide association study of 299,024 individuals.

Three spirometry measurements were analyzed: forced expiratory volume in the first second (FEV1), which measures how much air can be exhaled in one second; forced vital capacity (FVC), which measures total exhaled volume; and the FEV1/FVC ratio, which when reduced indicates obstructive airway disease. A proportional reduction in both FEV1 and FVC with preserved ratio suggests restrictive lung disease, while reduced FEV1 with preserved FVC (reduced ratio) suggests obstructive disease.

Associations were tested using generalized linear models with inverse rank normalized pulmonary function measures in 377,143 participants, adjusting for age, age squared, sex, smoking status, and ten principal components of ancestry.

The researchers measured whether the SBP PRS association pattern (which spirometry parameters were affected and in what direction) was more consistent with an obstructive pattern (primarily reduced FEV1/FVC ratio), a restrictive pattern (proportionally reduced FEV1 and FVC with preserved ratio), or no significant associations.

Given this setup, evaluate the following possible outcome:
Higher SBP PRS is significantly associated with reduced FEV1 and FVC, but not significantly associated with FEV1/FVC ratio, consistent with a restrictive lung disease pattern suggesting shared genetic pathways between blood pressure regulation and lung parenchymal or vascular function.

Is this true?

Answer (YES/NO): NO